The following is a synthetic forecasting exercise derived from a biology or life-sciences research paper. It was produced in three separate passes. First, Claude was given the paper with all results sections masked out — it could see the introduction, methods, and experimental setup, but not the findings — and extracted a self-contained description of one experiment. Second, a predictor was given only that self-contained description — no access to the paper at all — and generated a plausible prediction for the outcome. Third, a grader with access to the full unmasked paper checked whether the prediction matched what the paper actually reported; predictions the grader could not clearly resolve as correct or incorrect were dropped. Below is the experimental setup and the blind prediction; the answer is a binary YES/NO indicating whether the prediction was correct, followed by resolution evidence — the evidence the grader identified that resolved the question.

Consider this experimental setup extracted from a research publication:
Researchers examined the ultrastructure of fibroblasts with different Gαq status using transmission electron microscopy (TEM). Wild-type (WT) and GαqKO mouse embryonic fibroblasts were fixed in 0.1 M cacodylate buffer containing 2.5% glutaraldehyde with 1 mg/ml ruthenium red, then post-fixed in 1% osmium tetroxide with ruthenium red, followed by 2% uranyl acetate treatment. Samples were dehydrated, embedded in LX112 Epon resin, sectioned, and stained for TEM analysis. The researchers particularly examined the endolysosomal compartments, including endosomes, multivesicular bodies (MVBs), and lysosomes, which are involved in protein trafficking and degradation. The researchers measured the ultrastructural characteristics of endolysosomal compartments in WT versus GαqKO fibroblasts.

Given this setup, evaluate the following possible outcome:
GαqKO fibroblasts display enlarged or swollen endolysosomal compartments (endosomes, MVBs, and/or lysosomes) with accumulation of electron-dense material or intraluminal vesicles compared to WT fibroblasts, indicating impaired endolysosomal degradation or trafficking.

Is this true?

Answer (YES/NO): YES